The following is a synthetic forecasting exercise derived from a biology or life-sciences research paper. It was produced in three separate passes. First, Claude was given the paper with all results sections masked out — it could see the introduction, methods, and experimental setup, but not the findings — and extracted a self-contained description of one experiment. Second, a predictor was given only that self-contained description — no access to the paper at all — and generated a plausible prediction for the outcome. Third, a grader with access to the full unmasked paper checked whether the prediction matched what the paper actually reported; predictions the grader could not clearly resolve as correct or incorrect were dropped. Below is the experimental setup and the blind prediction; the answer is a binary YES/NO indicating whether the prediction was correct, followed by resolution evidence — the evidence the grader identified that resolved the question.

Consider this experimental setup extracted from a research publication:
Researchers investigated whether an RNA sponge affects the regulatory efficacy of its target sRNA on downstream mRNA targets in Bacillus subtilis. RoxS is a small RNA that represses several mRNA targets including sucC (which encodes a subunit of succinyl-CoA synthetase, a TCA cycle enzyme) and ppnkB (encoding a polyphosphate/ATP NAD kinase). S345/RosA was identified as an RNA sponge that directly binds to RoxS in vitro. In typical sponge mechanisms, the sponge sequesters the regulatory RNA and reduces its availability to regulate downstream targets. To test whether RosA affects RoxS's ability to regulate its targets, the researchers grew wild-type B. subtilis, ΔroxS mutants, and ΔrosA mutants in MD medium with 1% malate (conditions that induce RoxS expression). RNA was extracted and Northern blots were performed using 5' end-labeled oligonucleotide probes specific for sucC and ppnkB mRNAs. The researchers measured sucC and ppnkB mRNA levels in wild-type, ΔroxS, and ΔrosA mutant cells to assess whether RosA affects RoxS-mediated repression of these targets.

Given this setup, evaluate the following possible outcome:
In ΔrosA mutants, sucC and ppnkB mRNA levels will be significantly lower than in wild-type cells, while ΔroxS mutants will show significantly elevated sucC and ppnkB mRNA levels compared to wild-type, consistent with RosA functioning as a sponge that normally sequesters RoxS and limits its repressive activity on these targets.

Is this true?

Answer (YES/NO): NO